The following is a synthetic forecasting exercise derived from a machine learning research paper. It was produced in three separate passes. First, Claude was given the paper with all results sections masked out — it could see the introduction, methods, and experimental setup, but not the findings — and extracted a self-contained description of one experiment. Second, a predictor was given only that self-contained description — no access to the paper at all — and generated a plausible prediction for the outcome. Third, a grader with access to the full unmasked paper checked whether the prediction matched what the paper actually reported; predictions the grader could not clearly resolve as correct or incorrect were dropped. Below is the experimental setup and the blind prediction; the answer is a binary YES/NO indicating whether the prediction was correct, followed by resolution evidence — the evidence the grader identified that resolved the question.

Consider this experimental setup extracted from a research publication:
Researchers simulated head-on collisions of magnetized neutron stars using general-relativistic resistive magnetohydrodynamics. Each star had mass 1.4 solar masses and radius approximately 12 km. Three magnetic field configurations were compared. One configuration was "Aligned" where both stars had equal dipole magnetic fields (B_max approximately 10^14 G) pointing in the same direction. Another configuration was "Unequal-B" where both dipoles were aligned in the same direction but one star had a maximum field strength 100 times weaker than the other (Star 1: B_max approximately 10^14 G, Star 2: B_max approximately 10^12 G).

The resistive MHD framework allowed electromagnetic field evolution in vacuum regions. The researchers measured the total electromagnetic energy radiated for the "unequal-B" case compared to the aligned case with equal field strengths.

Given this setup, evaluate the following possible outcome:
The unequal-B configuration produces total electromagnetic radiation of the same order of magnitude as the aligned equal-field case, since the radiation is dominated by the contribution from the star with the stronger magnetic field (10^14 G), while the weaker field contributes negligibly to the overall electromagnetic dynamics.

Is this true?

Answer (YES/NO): NO